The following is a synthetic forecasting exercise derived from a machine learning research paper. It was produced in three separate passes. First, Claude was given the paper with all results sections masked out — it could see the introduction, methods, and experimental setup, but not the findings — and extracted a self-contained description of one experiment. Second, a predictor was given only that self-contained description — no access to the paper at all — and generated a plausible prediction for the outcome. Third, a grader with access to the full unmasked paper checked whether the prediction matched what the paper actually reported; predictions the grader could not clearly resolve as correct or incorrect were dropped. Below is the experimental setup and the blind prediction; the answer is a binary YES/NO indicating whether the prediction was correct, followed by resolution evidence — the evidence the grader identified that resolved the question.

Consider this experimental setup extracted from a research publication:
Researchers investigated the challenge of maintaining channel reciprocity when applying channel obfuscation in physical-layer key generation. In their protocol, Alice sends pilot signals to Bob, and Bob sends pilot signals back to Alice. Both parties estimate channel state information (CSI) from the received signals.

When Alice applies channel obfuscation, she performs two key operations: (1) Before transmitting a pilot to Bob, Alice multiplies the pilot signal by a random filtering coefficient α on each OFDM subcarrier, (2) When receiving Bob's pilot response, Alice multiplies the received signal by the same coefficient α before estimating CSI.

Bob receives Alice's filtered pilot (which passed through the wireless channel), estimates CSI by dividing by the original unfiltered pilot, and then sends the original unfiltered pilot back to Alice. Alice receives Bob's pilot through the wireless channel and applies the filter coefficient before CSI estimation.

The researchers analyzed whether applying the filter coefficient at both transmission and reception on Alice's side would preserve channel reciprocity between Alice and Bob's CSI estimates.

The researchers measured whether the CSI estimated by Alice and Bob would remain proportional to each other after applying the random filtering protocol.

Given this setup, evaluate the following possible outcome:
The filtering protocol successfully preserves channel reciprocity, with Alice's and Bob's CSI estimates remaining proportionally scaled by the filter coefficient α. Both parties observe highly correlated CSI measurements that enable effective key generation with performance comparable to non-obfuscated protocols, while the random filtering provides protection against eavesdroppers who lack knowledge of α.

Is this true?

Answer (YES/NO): YES